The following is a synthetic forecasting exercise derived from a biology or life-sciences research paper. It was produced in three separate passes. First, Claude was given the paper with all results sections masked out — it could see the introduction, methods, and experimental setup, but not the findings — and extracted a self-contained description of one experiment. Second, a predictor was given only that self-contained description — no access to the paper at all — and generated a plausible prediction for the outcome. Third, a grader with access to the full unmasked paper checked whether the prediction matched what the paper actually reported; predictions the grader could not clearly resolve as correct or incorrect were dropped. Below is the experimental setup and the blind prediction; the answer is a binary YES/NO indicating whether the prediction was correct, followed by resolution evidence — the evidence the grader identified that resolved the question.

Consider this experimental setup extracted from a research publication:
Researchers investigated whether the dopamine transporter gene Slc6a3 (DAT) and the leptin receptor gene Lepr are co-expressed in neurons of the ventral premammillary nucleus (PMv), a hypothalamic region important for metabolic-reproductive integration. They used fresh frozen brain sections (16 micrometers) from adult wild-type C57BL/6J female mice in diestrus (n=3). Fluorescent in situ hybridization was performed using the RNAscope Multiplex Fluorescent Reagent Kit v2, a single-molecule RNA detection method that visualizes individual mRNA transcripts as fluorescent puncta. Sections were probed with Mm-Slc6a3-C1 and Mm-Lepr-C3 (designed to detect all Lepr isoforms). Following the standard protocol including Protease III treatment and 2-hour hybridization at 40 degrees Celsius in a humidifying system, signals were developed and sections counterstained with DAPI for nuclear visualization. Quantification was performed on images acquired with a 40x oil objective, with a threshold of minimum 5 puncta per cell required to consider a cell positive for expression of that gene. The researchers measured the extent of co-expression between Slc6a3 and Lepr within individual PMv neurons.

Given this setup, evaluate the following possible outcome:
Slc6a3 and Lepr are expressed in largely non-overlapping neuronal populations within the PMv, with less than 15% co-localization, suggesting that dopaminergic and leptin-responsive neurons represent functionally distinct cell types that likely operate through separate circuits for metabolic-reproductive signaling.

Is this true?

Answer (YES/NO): NO